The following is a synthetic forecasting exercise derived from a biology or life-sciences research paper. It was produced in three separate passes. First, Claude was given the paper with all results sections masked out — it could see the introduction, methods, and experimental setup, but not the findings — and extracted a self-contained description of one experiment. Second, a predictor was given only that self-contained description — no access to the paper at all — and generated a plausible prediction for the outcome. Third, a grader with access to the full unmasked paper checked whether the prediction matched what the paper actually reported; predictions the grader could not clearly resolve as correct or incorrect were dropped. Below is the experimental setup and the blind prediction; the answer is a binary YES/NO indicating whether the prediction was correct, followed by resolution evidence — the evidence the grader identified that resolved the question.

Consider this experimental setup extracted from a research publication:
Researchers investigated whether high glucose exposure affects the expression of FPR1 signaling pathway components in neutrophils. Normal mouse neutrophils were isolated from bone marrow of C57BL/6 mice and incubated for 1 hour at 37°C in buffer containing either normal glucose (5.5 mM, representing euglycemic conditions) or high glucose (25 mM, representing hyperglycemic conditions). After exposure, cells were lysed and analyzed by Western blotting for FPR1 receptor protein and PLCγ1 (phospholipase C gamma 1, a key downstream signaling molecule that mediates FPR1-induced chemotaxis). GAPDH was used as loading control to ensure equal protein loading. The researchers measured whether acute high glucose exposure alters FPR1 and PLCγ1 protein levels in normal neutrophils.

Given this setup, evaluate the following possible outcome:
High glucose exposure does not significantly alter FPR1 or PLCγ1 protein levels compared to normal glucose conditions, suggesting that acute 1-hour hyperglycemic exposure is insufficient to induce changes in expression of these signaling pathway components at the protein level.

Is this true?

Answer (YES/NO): NO